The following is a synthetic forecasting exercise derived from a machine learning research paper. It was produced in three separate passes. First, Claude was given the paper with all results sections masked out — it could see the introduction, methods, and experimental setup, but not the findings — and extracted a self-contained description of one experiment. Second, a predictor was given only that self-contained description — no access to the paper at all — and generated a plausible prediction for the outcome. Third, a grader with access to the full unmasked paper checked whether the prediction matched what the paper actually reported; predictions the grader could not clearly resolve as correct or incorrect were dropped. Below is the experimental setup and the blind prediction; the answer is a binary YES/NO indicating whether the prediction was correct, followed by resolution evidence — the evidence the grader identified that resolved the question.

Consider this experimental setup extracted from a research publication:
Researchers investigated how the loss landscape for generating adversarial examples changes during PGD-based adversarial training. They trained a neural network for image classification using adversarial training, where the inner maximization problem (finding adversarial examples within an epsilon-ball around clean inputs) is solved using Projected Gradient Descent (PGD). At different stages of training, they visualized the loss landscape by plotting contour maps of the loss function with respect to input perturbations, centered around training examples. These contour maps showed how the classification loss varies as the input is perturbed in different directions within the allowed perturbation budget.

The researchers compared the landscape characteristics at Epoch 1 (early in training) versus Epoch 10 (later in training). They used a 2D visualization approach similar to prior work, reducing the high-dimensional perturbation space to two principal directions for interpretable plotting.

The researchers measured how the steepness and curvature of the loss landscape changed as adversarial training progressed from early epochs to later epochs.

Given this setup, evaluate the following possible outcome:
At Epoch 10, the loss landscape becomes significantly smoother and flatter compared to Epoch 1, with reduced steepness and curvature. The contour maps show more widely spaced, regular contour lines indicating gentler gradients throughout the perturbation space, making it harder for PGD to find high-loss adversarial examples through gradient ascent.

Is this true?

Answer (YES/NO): NO